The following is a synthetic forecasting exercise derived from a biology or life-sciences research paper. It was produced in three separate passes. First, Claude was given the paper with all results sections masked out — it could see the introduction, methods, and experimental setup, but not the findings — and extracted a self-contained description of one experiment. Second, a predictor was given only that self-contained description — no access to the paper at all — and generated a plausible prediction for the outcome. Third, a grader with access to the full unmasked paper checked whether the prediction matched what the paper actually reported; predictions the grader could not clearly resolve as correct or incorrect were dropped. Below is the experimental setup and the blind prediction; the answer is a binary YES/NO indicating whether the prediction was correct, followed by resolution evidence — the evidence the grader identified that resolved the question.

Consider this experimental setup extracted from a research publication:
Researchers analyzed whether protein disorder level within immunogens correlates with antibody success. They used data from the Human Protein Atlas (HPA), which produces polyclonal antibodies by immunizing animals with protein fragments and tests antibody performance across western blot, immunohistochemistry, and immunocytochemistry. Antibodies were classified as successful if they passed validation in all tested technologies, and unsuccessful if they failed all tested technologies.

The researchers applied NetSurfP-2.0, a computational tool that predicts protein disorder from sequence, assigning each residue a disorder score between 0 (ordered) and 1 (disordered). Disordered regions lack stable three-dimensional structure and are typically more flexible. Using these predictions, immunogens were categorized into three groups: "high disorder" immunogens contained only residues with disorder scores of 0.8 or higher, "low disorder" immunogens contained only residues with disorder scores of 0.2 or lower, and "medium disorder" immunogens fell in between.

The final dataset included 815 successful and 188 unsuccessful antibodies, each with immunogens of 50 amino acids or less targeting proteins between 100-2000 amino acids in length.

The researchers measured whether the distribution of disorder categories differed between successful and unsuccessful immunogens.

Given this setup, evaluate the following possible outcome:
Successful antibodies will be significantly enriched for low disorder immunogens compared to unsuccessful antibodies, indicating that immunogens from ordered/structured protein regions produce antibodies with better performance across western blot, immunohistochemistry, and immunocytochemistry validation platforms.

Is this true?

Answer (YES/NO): NO